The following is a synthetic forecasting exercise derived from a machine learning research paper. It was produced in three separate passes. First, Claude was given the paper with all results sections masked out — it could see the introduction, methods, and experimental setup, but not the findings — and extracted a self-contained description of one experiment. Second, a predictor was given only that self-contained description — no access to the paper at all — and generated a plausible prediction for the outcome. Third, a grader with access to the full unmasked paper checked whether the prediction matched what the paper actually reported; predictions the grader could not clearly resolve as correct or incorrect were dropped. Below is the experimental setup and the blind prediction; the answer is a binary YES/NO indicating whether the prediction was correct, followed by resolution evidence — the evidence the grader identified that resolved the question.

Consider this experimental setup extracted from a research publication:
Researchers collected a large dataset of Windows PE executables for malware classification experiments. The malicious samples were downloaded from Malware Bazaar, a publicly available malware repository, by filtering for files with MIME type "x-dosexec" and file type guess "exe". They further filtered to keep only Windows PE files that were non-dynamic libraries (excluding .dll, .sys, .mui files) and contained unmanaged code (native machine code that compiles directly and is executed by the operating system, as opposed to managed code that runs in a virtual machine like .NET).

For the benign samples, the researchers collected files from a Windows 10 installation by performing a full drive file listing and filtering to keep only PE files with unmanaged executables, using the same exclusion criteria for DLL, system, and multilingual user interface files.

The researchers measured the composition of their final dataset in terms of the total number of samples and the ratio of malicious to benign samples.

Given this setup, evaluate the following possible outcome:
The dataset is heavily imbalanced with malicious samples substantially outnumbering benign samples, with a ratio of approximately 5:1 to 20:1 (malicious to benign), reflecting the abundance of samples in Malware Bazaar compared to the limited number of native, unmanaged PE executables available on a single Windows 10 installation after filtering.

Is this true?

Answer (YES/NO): NO